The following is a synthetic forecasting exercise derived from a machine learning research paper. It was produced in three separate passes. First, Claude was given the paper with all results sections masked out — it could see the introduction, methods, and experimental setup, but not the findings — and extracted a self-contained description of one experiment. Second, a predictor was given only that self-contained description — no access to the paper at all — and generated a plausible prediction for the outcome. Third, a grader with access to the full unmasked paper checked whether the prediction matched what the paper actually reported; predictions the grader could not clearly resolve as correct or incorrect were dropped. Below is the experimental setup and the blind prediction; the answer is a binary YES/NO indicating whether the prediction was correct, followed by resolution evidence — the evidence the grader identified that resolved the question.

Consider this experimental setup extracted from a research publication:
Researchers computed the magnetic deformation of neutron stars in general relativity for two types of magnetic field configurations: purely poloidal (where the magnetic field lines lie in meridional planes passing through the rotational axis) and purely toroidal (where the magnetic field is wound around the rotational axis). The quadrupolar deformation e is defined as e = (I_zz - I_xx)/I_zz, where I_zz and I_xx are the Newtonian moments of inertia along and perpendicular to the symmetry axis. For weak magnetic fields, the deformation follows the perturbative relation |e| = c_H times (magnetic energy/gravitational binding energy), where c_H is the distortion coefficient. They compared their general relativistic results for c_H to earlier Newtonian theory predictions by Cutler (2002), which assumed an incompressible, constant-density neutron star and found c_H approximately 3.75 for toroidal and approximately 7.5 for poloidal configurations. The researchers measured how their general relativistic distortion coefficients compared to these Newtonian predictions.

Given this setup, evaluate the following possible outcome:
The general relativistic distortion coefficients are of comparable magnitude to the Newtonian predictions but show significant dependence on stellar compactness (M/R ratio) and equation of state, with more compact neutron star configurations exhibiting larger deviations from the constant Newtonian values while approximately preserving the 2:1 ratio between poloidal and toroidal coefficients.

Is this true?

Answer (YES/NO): NO